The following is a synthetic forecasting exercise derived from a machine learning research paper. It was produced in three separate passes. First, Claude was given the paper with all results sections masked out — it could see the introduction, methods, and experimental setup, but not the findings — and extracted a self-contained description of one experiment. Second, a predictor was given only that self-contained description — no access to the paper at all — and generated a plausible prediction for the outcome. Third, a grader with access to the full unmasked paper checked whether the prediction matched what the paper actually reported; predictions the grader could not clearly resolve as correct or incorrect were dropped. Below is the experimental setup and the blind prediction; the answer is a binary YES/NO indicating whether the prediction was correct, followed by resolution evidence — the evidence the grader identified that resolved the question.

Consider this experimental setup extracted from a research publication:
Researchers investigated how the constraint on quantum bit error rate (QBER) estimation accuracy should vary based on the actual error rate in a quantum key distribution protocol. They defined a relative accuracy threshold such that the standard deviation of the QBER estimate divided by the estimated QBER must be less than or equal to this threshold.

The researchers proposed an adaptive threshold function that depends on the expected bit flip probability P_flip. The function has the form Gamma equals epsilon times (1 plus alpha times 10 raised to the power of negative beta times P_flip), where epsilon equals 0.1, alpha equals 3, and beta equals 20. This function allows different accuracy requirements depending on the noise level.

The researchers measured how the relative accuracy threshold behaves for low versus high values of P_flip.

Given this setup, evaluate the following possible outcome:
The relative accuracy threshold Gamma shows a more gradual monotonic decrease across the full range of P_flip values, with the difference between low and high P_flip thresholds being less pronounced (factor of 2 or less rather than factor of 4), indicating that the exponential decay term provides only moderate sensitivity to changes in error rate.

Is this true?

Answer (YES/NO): NO